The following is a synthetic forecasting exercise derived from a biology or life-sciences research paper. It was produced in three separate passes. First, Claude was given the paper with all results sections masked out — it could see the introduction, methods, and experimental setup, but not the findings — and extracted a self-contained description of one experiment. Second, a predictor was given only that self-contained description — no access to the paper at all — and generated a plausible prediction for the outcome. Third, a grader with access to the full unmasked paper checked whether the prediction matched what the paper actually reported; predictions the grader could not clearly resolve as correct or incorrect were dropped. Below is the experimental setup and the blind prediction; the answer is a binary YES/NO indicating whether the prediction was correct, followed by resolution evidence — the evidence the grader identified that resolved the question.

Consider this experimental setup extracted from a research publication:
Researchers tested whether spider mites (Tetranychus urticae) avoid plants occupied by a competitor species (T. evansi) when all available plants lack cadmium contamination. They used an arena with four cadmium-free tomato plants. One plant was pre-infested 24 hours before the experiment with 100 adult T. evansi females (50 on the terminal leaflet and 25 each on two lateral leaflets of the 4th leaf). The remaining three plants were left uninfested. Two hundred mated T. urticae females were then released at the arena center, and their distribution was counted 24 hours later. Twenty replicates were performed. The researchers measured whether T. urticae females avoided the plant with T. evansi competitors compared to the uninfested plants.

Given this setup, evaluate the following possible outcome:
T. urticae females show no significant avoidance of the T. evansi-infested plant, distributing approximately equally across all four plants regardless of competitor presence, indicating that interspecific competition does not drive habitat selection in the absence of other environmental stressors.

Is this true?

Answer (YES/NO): YES